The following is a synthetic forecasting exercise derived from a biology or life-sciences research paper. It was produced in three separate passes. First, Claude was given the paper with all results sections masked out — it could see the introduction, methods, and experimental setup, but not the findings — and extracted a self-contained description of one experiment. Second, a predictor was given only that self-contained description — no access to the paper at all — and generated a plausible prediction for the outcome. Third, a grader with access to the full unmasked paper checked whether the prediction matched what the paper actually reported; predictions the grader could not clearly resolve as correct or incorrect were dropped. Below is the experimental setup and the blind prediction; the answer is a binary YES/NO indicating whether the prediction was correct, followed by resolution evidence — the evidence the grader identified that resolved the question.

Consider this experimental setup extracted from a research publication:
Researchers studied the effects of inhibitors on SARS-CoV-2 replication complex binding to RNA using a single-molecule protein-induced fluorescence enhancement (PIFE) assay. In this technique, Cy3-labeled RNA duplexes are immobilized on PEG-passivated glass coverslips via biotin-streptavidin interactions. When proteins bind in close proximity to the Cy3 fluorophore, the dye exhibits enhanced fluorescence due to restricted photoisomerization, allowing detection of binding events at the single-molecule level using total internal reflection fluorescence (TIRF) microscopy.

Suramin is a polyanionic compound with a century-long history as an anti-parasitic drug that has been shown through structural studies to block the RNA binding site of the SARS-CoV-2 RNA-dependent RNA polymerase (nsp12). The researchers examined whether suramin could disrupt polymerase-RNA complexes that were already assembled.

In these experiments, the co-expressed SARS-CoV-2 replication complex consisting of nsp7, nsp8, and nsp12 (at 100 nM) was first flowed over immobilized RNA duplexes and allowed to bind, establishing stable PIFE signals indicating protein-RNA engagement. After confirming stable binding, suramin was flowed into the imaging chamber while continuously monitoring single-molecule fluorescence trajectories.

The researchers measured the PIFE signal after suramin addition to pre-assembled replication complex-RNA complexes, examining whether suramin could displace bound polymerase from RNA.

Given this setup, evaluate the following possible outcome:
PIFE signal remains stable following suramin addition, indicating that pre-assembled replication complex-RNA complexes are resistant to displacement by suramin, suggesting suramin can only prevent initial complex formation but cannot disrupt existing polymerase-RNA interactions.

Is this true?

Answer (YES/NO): YES